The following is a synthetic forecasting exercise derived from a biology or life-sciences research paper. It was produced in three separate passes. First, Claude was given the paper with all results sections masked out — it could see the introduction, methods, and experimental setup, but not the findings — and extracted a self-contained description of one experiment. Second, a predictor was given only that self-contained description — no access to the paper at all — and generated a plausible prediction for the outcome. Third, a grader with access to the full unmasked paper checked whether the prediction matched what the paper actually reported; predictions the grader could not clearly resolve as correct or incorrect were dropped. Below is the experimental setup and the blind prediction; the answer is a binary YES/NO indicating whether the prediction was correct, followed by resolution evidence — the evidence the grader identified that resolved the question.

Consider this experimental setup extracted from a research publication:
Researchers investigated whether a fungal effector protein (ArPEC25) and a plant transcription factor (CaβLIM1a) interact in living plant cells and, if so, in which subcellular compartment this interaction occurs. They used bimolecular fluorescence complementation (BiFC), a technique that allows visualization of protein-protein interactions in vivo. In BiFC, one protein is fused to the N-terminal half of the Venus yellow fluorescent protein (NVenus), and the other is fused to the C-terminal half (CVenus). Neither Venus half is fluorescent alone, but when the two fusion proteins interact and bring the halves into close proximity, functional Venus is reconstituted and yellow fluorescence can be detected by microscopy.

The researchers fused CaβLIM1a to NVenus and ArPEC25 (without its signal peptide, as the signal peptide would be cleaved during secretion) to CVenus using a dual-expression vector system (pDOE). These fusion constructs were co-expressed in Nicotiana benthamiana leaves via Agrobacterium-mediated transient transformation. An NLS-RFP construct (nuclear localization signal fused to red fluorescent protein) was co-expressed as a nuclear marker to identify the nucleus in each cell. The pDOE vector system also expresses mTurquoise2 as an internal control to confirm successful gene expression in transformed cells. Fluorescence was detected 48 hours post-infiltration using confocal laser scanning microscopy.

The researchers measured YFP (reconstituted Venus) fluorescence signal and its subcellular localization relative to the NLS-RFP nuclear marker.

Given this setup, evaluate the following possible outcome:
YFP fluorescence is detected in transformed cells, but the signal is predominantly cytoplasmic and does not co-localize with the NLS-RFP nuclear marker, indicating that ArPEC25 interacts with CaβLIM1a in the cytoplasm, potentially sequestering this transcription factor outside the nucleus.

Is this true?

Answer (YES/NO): NO